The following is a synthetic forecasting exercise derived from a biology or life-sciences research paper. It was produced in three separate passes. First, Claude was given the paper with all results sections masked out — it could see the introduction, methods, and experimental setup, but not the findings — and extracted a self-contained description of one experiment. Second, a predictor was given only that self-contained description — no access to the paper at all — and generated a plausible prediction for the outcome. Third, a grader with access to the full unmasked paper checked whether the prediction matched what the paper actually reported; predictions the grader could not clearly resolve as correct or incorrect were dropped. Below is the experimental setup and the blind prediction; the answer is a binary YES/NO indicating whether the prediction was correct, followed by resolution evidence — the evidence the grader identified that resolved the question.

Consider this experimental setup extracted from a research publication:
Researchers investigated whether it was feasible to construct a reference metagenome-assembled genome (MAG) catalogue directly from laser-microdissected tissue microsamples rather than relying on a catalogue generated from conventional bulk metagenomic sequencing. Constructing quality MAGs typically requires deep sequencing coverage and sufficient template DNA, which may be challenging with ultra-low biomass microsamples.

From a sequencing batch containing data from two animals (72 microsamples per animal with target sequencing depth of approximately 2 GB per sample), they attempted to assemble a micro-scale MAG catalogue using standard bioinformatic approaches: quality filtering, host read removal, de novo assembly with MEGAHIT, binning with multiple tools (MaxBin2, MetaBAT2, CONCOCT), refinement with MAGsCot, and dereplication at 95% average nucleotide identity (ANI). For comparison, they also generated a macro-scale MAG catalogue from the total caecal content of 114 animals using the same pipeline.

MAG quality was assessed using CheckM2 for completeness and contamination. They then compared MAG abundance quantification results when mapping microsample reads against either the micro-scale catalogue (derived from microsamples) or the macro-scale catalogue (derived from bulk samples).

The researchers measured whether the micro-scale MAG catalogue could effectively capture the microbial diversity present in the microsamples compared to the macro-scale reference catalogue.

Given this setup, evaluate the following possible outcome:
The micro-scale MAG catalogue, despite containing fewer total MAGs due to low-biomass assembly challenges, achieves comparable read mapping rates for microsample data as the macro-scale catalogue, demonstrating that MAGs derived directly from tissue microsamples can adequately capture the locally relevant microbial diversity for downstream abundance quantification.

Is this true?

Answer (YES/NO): YES